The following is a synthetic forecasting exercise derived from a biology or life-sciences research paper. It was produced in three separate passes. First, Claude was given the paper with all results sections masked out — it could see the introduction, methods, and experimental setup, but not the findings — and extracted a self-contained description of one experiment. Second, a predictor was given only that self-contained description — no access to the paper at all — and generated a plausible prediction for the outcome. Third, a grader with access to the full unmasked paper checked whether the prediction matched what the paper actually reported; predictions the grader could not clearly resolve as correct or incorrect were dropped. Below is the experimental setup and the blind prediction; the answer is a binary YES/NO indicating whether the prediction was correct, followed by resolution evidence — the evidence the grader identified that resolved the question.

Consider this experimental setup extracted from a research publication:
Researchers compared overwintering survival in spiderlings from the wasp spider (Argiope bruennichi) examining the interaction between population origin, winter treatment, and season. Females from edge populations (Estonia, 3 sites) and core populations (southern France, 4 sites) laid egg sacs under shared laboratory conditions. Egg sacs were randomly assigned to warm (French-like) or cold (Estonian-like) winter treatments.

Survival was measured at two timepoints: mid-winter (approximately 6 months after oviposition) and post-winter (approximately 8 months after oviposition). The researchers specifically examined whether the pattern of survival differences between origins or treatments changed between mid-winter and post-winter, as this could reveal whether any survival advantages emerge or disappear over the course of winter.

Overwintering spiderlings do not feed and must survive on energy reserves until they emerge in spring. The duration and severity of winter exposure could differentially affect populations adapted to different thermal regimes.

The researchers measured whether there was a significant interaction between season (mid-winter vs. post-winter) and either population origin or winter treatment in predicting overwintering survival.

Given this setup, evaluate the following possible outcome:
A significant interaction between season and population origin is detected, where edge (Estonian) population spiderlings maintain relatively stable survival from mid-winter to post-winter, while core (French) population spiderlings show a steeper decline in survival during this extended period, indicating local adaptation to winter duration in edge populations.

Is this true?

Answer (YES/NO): NO